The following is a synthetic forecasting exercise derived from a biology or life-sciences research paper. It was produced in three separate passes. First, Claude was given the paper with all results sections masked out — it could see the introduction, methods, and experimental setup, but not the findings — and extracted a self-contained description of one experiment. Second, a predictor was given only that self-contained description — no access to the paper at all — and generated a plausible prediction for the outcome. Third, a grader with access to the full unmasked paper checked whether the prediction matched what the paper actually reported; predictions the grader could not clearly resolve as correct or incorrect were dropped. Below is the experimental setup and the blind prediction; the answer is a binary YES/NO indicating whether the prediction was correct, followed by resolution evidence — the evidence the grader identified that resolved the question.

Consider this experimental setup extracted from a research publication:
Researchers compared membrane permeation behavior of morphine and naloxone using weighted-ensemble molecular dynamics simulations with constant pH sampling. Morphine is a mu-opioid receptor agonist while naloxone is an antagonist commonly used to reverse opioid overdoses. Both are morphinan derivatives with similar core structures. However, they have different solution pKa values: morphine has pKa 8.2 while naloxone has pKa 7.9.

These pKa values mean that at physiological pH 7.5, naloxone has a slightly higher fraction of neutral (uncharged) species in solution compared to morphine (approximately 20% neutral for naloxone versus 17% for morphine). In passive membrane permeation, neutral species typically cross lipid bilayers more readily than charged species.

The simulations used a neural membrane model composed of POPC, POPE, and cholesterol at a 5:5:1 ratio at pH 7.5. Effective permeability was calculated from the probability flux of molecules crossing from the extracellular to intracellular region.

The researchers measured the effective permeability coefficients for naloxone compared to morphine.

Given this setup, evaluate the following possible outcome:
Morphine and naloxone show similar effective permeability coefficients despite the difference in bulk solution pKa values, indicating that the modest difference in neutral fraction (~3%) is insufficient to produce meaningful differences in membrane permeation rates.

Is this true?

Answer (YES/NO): NO